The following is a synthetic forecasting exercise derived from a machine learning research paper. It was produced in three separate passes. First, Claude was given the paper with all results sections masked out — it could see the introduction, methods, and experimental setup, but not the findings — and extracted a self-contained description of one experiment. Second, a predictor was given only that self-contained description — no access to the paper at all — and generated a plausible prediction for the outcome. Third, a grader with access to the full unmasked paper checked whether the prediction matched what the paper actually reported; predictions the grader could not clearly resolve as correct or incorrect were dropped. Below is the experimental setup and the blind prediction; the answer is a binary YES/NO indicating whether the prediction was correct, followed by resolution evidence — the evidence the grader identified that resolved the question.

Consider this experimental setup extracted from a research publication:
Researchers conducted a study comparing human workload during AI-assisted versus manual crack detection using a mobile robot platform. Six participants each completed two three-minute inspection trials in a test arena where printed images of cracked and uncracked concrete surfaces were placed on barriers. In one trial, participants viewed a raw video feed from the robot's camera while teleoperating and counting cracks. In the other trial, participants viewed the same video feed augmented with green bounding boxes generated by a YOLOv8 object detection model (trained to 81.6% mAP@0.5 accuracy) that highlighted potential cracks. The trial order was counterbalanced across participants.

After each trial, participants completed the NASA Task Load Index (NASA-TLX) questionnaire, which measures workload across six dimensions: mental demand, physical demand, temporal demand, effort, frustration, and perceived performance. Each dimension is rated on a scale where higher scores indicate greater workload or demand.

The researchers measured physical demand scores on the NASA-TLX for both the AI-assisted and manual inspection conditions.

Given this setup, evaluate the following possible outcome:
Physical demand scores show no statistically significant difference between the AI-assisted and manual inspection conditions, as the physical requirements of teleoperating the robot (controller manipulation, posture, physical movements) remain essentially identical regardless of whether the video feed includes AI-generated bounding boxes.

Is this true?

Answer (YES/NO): YES